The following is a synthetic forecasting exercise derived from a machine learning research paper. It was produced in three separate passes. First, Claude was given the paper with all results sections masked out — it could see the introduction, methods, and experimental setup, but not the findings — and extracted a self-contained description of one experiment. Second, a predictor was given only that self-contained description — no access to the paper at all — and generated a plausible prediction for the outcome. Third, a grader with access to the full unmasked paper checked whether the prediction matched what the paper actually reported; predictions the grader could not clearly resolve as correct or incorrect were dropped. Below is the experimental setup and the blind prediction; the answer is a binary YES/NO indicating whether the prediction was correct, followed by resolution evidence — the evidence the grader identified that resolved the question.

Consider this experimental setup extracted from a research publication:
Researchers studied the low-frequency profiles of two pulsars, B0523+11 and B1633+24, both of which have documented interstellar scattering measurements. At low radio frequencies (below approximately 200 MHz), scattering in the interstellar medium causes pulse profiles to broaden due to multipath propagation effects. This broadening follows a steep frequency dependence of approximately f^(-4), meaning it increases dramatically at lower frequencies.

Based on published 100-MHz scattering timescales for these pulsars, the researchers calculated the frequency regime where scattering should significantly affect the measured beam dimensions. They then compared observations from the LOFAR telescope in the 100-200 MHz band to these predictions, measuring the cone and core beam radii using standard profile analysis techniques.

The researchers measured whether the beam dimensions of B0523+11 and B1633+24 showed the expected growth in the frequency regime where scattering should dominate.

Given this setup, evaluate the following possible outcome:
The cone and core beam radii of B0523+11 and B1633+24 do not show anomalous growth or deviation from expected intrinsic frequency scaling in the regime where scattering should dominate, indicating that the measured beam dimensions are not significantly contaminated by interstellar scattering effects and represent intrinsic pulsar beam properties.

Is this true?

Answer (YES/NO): NO